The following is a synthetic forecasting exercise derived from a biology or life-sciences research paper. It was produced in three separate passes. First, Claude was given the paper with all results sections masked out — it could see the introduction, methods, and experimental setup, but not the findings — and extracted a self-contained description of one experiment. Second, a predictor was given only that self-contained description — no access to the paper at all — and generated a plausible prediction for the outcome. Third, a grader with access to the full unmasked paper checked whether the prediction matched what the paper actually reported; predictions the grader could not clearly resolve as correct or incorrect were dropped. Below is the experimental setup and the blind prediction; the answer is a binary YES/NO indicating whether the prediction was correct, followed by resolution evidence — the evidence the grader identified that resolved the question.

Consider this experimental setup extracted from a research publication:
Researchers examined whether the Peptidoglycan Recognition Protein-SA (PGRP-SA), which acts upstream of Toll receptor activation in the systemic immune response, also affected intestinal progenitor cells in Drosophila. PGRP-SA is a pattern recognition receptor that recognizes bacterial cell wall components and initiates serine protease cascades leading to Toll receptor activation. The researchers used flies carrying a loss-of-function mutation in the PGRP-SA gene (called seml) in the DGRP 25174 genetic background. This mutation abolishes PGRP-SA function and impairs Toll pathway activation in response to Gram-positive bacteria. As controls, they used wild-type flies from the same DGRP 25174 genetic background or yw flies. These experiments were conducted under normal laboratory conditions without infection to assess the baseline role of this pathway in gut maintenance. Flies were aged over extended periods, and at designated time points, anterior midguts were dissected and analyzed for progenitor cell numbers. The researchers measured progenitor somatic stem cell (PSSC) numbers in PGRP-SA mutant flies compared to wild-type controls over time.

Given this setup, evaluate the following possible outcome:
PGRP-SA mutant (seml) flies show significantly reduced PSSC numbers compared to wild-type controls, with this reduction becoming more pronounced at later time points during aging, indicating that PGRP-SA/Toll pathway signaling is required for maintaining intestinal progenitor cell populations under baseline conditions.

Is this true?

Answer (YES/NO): NO